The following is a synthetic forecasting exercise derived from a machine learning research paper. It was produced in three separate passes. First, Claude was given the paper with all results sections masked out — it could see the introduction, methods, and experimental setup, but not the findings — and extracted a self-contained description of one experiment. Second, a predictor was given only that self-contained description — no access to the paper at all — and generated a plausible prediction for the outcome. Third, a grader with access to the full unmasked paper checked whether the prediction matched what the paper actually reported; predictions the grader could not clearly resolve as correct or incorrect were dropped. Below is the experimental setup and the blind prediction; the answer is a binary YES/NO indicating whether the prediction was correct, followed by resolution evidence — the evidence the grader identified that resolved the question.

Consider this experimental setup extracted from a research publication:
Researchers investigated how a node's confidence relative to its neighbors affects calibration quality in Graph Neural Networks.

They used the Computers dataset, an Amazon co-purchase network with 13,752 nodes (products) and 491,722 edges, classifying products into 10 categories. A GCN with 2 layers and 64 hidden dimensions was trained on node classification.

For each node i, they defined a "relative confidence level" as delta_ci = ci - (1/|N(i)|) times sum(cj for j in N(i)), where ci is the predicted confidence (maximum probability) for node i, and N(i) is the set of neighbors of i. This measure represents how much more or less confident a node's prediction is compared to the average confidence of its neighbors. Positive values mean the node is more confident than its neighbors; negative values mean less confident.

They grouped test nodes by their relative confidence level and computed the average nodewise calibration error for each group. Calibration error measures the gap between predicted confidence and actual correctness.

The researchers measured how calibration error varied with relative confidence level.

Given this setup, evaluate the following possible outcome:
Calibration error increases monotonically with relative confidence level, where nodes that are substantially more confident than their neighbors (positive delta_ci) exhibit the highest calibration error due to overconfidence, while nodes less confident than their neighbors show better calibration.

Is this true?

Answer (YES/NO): NO